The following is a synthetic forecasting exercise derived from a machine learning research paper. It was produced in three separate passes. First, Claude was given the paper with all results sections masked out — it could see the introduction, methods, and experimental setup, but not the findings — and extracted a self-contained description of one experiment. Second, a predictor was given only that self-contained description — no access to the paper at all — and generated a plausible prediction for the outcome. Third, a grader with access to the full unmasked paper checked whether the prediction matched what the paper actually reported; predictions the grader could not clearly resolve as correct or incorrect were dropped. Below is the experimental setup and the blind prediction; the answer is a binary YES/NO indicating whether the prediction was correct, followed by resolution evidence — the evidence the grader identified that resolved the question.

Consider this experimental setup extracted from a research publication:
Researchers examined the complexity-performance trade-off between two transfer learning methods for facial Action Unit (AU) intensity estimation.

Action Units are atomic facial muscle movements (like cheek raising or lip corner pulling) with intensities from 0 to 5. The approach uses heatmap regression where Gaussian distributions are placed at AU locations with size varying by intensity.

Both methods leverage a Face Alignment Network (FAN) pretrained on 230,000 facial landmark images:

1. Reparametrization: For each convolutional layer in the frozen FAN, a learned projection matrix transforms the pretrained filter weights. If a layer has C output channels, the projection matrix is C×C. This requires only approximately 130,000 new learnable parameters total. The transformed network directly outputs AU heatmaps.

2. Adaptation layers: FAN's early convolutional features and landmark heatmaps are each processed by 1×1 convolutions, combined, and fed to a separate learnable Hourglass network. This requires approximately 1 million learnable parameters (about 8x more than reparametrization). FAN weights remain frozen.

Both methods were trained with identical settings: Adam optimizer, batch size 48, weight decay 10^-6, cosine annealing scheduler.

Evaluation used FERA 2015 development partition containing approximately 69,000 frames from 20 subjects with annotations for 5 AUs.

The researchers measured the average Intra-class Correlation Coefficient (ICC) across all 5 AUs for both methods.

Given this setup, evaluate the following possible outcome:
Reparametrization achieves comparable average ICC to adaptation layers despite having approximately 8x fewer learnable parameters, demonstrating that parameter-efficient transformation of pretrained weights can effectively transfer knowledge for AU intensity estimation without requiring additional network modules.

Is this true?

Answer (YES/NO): YES